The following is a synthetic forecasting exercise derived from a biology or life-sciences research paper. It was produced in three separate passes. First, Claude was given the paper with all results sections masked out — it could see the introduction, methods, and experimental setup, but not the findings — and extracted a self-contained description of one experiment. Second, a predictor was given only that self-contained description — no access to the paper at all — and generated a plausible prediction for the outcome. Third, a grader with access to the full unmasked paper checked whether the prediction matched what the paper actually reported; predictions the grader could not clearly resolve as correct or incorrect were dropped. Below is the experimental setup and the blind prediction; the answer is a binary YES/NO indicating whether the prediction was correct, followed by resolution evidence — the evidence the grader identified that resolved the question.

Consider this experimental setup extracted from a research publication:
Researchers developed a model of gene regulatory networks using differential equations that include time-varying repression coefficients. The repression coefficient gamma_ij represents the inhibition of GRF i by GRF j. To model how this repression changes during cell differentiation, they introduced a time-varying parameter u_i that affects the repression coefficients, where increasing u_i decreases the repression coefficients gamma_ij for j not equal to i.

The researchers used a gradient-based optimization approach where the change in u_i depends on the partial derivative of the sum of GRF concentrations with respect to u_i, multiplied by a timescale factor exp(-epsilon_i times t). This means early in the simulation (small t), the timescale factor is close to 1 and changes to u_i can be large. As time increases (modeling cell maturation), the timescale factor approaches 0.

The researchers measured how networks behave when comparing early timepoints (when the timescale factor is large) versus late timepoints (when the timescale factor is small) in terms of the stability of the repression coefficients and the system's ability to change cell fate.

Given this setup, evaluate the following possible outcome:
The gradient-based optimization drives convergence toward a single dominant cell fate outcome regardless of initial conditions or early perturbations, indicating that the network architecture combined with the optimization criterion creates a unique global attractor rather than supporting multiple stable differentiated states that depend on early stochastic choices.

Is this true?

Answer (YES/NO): NO